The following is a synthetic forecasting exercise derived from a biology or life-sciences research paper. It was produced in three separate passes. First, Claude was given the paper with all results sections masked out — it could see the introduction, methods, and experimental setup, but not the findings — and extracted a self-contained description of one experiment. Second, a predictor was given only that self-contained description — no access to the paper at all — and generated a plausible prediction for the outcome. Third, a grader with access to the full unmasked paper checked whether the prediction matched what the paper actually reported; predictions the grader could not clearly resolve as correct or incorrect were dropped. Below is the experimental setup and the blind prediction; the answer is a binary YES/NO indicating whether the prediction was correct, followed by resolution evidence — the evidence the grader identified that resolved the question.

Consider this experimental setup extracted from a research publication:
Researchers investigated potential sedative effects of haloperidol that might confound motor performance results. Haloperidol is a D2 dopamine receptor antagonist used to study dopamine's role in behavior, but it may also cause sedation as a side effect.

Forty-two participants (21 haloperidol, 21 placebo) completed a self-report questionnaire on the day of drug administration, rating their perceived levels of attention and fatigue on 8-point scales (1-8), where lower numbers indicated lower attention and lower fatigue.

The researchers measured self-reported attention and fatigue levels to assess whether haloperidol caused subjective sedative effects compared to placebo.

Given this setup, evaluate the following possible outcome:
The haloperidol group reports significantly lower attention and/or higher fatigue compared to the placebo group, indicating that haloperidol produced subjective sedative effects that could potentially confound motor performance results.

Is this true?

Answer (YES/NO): NO